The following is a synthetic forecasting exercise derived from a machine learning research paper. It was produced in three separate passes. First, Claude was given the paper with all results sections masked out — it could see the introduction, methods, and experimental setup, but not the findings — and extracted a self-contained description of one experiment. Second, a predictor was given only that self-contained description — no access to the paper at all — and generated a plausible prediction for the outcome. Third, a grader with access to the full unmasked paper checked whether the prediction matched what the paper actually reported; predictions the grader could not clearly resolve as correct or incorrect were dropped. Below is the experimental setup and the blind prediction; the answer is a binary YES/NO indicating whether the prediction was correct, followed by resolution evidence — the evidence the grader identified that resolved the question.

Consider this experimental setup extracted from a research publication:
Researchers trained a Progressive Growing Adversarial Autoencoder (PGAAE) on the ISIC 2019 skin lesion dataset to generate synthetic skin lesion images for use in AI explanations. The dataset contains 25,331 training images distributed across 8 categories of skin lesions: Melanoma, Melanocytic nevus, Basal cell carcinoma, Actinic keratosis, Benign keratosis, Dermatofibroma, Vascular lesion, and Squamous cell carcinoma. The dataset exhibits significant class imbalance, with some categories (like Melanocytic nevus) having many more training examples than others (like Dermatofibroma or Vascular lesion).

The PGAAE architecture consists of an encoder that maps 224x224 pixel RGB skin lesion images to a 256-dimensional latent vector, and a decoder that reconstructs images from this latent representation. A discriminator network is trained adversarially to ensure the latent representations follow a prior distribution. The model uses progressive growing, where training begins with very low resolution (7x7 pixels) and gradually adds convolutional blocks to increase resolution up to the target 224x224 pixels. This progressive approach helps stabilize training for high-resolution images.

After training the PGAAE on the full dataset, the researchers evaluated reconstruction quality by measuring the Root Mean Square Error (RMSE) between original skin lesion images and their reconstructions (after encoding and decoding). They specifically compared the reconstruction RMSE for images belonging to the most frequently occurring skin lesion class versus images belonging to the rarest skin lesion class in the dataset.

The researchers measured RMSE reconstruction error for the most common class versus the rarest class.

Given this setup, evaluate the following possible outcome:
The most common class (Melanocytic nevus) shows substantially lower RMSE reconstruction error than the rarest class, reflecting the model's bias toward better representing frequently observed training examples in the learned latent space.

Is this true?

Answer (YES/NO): YES